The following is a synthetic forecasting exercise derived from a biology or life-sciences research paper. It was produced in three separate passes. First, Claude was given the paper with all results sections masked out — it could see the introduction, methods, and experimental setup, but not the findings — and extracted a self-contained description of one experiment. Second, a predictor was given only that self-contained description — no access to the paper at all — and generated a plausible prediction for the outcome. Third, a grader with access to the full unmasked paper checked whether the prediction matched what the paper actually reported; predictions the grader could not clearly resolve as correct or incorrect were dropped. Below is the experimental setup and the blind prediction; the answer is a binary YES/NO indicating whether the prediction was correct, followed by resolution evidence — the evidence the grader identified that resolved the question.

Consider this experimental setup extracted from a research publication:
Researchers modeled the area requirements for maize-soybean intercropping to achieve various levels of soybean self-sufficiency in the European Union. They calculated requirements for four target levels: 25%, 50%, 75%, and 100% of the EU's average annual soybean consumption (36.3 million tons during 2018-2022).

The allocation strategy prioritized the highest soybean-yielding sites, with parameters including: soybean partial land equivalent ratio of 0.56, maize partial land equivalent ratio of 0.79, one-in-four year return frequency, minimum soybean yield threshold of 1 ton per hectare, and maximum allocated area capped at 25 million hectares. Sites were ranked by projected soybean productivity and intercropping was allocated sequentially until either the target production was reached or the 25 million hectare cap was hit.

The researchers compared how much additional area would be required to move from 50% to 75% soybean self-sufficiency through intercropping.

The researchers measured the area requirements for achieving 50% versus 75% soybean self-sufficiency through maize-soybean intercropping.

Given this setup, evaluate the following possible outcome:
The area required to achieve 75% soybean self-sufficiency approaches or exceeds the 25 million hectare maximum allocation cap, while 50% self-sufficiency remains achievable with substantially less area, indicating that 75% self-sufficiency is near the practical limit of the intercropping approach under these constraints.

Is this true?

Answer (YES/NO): NO